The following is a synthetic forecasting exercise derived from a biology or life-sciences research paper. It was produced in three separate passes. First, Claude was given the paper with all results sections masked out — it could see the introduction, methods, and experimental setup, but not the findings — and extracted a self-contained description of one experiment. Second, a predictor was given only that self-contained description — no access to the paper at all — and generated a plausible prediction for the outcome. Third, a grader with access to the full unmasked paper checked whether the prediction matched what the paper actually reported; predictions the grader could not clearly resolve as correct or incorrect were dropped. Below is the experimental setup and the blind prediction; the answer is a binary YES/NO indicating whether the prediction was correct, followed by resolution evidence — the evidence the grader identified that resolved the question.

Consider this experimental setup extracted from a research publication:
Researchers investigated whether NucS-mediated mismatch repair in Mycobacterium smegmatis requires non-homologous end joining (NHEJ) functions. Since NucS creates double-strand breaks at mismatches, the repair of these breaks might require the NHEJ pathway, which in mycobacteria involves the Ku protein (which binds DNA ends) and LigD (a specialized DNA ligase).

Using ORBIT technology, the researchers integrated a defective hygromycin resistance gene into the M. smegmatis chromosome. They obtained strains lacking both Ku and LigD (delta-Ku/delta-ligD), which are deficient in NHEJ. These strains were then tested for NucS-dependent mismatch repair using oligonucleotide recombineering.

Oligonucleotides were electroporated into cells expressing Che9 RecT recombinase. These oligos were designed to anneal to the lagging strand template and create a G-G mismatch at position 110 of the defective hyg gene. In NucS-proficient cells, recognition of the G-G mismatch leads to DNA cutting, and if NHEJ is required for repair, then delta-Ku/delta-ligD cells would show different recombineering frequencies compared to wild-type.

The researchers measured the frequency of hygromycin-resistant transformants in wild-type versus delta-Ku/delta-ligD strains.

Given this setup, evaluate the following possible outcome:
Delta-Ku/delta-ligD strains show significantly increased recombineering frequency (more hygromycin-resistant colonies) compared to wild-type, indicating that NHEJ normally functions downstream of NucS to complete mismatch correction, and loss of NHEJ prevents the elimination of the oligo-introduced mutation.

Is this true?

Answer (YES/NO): NO